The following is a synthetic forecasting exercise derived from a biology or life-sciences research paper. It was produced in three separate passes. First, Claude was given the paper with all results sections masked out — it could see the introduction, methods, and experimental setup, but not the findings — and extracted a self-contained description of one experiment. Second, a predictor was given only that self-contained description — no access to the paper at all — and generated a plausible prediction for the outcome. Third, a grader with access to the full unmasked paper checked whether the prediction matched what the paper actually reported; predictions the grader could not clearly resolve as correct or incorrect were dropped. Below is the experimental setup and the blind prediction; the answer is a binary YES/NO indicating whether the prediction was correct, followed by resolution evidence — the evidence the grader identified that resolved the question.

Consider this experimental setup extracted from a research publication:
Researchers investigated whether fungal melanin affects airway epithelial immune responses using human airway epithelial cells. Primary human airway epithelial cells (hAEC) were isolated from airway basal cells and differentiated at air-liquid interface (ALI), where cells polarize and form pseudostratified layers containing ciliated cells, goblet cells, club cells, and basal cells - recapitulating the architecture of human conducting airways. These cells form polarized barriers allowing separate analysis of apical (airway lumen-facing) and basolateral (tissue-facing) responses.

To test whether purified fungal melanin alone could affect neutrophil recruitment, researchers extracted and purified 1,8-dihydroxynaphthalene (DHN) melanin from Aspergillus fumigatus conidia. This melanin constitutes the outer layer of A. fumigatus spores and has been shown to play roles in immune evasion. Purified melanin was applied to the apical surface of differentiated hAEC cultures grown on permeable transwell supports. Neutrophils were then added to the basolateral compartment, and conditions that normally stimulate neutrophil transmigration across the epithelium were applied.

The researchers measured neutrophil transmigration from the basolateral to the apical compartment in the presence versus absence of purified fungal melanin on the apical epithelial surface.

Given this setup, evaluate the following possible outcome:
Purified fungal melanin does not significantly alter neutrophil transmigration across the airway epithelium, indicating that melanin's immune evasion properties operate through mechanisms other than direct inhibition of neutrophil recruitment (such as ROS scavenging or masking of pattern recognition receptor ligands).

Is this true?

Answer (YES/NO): NO